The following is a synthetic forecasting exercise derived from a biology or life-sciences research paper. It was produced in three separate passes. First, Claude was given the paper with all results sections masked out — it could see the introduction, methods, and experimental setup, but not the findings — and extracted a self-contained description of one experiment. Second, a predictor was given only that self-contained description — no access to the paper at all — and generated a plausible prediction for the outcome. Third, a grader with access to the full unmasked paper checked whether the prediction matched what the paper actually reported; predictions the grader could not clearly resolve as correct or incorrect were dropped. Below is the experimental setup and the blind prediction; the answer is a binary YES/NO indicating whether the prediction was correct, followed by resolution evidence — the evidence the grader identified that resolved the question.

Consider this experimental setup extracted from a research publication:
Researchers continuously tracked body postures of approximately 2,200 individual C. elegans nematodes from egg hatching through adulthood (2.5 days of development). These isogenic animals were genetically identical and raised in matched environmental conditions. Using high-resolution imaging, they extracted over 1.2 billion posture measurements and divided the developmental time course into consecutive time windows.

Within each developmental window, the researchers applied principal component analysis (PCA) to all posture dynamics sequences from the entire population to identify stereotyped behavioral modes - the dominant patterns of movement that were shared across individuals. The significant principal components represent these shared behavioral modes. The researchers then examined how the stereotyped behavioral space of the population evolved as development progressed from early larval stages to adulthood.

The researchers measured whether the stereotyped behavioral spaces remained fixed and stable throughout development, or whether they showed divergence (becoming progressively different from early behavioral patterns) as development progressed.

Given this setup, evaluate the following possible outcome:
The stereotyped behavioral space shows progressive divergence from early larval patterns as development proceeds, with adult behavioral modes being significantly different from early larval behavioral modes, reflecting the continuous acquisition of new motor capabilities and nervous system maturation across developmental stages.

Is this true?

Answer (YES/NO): YES